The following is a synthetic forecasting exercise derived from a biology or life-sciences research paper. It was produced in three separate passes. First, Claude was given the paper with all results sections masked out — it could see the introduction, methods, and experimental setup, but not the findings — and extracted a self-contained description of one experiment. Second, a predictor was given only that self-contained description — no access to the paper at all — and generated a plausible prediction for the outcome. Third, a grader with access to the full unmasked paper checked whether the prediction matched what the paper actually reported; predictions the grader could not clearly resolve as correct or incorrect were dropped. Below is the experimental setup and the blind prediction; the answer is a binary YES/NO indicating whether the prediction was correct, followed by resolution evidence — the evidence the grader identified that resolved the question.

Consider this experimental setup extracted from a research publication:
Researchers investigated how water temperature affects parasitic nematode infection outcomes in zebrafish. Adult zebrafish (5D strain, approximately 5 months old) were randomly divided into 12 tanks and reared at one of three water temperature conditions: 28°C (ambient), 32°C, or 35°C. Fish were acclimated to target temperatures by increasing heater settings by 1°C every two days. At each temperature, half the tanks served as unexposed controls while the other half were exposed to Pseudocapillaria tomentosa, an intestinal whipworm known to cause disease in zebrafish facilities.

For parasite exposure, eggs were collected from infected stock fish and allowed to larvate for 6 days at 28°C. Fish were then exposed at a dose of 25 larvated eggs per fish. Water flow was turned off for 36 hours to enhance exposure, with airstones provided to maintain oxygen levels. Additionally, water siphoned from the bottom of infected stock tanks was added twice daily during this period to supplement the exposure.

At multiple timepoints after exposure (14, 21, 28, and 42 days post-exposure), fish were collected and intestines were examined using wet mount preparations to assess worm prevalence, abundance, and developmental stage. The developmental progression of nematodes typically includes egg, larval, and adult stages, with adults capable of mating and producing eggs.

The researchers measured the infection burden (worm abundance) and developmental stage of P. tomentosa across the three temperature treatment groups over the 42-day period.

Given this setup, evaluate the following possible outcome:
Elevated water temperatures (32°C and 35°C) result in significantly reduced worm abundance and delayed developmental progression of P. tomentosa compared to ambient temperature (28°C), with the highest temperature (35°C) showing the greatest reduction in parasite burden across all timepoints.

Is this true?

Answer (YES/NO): NO